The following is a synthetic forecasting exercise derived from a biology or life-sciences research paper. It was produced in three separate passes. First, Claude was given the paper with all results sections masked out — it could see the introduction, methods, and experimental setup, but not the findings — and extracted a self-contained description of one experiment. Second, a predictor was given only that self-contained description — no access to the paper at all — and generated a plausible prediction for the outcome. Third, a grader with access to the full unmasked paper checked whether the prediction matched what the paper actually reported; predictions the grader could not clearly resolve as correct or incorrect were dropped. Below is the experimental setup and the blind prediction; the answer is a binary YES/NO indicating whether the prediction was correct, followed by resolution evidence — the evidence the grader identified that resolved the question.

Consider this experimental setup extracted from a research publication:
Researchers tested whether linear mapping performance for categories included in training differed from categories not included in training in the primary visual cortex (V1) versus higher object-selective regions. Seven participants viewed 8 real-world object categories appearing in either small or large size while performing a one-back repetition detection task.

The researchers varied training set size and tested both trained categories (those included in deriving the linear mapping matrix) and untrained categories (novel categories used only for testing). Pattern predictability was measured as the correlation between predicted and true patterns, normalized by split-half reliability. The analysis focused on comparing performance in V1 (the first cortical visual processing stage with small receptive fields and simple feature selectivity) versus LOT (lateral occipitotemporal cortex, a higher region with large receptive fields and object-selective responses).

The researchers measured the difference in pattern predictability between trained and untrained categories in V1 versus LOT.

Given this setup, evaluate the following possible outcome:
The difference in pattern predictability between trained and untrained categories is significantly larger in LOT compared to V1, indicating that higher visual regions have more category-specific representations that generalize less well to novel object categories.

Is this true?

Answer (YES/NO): NO